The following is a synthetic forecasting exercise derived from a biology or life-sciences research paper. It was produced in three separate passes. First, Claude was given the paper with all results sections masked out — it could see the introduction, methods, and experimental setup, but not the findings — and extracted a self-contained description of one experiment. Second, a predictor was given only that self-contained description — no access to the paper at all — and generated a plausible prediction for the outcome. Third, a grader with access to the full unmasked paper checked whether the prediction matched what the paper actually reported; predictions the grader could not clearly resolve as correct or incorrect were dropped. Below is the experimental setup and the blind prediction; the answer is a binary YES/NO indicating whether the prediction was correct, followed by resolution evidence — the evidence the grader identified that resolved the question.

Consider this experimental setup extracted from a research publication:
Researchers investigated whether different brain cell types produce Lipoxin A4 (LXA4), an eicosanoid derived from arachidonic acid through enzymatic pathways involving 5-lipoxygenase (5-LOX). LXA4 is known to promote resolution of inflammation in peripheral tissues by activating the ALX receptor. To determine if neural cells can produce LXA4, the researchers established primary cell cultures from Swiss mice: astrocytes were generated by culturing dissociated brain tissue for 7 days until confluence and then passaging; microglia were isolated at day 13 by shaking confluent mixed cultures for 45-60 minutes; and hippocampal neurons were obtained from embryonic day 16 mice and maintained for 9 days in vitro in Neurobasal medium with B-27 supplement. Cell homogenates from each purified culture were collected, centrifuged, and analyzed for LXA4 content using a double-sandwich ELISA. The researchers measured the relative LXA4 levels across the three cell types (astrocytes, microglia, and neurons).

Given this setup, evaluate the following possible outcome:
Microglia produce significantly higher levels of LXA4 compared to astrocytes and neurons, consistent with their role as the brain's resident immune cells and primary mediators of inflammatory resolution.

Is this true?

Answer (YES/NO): NO